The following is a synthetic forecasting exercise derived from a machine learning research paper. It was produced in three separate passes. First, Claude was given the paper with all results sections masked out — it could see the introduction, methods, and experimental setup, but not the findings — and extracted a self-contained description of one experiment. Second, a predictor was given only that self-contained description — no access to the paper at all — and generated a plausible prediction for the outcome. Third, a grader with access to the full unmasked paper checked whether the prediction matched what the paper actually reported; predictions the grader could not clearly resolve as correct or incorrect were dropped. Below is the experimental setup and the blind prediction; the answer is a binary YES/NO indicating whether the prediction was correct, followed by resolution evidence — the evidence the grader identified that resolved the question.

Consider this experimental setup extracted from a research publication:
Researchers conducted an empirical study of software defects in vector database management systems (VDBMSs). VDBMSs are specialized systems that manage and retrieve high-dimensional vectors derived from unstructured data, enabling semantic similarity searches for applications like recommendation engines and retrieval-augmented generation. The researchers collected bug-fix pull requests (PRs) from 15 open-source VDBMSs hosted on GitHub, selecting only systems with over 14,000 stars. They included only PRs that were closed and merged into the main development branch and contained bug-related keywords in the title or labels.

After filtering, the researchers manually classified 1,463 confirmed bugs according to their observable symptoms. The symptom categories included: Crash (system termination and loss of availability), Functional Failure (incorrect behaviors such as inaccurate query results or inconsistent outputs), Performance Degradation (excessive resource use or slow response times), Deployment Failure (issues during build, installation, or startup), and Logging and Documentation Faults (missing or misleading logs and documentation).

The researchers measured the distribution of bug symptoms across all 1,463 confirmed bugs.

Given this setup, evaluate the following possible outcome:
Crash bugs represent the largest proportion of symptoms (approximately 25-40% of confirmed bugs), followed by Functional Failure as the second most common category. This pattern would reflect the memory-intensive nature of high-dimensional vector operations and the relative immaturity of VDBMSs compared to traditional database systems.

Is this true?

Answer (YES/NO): NO